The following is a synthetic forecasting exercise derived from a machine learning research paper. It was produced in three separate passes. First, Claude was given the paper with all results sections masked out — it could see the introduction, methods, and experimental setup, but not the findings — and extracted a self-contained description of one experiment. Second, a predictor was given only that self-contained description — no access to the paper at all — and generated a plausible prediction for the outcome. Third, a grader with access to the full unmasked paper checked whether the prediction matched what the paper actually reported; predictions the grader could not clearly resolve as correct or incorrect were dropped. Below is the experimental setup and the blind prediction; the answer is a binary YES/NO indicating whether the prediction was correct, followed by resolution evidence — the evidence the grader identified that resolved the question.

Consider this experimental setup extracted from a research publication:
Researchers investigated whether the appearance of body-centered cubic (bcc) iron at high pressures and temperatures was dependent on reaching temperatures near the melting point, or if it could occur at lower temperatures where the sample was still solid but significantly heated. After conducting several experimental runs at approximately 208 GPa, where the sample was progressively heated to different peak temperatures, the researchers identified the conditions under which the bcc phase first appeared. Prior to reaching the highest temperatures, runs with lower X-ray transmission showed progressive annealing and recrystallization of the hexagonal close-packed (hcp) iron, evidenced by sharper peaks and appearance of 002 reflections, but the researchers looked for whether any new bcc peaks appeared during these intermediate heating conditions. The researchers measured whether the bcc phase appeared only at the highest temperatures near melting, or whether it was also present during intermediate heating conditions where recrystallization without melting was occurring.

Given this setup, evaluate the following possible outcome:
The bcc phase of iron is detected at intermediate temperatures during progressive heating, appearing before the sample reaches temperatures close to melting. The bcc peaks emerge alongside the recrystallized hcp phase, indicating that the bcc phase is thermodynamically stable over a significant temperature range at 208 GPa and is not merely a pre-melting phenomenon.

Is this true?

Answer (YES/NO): NO